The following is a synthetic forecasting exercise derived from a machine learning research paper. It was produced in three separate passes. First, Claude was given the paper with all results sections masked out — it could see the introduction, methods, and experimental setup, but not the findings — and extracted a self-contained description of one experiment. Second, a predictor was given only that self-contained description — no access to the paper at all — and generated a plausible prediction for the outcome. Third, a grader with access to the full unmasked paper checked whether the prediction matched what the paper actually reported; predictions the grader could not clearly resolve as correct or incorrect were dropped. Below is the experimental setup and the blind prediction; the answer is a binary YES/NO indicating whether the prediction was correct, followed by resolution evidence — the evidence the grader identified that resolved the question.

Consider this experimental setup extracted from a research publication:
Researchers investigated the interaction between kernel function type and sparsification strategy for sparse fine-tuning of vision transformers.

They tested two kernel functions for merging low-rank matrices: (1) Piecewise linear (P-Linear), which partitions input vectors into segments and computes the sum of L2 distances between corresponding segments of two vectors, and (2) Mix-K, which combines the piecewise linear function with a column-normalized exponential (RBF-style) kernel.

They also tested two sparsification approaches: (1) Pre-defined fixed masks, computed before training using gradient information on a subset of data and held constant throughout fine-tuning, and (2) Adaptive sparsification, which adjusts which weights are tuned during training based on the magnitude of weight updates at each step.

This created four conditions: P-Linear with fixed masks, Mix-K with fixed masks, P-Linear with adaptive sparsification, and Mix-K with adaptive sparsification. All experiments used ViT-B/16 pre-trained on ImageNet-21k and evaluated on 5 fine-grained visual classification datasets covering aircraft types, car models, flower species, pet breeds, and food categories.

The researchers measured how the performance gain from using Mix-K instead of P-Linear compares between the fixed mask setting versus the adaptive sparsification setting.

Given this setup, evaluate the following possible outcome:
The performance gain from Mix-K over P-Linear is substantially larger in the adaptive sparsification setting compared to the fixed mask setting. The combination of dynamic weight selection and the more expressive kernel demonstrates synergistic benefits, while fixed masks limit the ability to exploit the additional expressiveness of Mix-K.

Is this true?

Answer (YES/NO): NO